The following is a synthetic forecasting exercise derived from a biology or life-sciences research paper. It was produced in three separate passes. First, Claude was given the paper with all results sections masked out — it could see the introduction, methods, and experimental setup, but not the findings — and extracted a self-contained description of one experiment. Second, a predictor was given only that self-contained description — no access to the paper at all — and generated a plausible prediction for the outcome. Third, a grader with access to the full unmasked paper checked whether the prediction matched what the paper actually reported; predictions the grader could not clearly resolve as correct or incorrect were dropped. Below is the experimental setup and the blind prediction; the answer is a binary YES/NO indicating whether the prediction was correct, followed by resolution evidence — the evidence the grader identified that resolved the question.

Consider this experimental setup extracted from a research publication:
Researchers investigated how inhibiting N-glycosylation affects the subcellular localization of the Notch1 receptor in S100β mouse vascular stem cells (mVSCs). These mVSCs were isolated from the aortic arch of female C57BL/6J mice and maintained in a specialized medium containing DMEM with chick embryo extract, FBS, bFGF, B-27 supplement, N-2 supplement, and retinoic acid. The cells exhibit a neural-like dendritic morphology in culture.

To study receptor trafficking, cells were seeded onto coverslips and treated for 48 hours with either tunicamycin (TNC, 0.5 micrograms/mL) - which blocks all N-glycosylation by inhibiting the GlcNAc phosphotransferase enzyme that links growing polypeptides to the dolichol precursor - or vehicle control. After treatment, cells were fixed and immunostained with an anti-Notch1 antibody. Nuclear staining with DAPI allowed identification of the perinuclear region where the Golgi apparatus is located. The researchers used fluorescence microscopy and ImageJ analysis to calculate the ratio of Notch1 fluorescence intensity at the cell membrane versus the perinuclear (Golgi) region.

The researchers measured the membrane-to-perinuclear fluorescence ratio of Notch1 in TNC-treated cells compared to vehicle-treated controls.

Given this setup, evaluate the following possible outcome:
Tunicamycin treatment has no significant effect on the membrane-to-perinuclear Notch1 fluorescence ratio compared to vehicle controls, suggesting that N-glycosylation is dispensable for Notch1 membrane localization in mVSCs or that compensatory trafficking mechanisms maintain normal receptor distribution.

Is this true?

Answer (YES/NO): NO